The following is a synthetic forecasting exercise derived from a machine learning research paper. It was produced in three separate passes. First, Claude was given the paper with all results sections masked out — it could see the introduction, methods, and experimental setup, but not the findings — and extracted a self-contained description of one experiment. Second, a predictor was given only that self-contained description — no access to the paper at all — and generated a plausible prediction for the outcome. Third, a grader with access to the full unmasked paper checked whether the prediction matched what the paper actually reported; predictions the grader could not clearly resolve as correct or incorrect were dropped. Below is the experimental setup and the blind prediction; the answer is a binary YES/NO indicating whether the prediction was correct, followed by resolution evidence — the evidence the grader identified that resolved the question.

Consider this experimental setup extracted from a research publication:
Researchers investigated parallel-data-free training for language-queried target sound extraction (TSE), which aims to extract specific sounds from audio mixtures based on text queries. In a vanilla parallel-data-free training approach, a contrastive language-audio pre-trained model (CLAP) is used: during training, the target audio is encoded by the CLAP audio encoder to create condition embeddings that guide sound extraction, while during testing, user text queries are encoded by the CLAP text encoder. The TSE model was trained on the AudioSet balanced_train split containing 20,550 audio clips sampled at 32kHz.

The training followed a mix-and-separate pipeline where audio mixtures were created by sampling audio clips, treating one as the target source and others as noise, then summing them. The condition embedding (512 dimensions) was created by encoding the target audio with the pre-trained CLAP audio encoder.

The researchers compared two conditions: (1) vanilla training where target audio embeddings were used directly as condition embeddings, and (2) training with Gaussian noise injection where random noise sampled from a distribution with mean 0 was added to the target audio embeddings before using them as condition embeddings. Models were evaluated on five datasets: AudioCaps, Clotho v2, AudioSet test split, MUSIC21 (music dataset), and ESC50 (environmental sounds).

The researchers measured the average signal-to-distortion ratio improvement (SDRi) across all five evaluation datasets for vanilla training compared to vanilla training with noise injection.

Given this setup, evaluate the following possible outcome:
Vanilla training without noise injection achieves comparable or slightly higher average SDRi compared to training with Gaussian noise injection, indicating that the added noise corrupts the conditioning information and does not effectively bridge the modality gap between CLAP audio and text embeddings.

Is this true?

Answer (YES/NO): NO